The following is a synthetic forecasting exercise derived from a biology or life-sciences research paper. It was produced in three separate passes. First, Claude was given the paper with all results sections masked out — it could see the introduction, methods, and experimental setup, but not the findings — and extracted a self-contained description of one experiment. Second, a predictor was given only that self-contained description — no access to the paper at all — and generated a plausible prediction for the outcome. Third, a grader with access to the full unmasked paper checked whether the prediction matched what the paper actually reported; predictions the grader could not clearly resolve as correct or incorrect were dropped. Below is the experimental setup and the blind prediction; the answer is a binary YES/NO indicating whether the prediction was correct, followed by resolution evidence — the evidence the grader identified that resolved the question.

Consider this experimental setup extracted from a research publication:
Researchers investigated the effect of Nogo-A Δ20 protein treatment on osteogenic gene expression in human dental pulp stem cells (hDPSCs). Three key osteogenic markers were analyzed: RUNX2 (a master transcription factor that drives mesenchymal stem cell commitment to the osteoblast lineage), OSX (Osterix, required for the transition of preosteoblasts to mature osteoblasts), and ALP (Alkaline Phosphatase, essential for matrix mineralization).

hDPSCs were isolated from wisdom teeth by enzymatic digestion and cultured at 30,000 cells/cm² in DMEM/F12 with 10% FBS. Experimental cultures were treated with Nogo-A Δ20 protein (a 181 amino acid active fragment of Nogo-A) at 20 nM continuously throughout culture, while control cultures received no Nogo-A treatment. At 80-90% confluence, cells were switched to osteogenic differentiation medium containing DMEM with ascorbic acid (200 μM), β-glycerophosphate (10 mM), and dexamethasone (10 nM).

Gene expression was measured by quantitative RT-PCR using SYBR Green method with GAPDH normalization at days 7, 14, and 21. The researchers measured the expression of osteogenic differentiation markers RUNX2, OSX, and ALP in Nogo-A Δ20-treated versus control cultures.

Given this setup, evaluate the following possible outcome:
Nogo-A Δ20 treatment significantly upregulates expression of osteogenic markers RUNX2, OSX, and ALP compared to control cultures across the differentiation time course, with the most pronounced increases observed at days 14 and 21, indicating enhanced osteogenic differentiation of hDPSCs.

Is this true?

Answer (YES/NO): NO